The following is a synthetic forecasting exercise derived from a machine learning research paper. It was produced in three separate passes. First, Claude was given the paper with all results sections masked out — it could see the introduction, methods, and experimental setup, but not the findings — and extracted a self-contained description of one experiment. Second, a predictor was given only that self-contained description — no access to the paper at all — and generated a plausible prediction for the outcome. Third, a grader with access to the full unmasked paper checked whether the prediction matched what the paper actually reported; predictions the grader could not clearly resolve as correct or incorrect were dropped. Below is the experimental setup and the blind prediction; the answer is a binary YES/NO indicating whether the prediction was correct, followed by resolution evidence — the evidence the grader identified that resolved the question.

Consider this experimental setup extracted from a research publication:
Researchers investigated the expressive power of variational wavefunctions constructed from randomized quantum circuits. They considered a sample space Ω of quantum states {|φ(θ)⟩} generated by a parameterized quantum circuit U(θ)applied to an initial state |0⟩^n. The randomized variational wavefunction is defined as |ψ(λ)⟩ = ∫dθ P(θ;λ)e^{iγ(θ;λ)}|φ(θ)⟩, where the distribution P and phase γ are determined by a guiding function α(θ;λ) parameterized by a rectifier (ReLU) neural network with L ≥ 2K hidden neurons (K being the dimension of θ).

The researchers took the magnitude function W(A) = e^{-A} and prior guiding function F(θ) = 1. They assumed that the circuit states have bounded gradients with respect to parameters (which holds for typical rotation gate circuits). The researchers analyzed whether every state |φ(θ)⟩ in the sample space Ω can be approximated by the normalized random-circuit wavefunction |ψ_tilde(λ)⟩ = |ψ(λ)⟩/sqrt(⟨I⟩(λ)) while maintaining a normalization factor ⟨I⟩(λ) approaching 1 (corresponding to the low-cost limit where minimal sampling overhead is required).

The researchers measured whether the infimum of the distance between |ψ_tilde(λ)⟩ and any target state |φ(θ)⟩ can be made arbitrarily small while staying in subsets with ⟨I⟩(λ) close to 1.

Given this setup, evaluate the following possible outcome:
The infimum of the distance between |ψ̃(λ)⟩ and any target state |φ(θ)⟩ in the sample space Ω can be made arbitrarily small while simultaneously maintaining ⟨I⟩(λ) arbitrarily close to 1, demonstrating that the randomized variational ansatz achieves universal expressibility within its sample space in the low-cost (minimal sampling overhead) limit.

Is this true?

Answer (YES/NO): YES